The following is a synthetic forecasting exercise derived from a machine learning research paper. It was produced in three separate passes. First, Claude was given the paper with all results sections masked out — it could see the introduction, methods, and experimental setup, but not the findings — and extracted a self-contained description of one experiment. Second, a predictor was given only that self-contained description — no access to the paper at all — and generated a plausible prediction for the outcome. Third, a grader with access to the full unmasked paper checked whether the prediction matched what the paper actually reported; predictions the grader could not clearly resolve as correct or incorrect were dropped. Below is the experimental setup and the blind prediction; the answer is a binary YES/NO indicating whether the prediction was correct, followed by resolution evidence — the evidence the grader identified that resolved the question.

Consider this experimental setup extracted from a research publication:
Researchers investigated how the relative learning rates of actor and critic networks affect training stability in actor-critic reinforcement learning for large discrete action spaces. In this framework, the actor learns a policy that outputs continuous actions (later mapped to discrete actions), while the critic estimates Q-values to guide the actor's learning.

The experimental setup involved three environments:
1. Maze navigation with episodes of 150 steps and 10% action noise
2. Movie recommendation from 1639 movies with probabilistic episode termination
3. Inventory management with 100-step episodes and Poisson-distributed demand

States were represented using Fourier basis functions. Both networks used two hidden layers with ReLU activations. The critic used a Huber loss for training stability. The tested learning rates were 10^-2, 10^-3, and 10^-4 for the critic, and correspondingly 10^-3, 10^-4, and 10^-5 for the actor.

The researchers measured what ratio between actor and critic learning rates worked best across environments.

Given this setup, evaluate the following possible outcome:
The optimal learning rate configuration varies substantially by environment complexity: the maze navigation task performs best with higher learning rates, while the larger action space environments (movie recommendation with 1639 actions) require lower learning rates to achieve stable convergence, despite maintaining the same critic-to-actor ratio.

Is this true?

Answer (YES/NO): NO